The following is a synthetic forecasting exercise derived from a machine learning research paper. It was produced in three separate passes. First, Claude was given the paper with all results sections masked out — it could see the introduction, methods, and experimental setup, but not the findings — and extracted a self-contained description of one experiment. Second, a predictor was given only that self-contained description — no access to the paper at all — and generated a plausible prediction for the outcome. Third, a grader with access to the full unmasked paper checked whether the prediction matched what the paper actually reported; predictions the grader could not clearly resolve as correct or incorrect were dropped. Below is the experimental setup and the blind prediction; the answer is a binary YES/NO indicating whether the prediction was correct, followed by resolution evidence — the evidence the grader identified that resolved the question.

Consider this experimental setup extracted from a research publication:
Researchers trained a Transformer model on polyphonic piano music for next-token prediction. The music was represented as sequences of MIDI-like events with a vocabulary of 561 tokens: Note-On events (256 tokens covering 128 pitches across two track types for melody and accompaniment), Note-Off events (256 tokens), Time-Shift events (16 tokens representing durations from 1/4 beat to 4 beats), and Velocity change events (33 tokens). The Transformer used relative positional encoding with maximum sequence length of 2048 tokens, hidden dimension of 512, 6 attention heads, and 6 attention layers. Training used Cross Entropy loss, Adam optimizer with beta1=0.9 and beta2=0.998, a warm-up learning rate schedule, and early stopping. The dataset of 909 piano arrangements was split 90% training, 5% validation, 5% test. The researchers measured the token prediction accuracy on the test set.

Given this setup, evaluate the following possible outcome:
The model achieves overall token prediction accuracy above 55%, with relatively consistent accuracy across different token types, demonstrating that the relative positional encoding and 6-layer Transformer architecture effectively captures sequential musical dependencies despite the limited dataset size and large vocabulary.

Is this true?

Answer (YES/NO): NO